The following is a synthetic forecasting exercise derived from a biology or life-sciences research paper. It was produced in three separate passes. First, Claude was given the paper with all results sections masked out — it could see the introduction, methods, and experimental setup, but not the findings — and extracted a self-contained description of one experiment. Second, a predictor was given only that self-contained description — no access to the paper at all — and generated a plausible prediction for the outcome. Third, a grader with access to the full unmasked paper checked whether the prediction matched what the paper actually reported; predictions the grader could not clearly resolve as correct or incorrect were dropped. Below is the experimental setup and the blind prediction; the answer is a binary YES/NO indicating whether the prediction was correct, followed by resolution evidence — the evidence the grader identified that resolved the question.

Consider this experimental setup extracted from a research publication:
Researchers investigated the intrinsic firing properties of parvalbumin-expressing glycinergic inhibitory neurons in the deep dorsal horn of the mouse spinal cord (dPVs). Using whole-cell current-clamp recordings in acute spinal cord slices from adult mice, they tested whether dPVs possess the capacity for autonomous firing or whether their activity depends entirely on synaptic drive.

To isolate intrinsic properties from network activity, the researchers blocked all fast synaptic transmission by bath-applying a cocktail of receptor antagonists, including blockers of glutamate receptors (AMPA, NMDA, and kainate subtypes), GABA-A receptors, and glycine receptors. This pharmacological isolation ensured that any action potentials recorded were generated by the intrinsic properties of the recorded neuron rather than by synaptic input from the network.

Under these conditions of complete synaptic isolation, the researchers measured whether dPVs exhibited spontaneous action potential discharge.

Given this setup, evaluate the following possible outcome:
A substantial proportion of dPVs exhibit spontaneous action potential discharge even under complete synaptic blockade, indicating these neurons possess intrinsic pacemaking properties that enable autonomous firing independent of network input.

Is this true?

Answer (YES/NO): YES